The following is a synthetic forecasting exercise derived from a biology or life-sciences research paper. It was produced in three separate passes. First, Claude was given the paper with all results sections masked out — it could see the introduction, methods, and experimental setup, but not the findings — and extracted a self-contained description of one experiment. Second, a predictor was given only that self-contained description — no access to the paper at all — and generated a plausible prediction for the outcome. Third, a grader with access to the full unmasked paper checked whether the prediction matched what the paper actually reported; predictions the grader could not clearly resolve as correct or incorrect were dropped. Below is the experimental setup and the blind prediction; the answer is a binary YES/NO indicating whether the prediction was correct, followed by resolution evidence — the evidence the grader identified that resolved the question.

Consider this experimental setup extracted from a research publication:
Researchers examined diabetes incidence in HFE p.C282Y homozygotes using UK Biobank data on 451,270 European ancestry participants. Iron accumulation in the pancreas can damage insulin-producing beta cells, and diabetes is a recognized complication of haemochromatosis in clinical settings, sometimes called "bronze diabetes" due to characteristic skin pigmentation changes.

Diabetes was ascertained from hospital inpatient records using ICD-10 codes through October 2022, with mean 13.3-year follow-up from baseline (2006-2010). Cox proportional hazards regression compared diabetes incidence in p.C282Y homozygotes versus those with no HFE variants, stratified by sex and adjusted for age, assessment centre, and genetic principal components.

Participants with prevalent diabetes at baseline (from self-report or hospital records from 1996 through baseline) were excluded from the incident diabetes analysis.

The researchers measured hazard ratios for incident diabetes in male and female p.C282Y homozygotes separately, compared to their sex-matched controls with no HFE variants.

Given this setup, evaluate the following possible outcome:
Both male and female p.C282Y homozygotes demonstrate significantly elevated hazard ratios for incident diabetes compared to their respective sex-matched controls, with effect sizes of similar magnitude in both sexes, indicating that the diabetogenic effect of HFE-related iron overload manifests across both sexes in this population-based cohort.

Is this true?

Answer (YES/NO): NO